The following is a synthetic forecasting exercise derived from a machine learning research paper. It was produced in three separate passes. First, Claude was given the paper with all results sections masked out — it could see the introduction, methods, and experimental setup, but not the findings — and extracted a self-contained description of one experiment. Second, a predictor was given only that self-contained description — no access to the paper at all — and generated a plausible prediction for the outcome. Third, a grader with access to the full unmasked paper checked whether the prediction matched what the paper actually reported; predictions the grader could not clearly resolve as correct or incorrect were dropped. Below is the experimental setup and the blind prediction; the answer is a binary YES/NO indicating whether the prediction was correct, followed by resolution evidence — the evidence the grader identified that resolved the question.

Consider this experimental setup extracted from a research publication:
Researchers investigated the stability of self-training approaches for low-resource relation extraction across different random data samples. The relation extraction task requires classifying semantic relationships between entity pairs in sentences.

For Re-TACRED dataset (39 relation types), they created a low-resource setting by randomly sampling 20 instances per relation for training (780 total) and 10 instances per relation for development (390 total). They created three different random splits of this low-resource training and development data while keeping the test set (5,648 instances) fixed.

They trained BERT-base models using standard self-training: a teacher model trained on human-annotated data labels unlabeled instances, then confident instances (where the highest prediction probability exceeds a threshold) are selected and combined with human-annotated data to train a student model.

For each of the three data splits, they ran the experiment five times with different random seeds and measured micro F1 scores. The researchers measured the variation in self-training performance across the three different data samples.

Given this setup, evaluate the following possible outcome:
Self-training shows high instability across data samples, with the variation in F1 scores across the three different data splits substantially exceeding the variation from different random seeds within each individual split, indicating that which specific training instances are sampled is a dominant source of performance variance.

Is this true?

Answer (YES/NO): NO